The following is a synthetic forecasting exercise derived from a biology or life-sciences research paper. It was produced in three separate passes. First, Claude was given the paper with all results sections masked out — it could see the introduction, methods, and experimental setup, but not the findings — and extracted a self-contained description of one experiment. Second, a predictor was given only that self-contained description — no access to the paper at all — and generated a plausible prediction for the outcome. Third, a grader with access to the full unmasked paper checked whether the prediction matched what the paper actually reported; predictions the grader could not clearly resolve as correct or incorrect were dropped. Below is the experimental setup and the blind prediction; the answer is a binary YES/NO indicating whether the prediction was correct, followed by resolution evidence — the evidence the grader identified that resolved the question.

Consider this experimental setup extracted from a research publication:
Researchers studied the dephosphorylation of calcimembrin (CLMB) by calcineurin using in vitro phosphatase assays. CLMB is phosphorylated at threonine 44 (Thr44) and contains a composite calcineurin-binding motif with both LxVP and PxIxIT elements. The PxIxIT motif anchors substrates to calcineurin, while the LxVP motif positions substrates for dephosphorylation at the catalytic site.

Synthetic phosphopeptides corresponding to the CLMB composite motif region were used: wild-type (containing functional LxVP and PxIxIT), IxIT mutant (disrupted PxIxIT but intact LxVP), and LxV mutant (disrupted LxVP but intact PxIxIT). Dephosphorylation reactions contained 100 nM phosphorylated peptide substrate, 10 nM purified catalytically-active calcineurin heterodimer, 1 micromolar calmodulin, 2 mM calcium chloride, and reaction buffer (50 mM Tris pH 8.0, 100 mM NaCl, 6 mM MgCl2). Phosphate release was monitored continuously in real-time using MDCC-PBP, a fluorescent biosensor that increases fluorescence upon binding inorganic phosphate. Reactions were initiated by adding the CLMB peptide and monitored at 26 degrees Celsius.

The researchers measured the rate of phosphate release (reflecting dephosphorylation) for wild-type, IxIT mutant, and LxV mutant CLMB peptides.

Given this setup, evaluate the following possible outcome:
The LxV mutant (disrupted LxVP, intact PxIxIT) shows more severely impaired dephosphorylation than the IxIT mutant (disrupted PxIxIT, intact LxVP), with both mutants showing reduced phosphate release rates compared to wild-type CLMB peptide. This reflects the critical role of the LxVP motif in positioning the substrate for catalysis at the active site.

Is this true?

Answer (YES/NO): NO